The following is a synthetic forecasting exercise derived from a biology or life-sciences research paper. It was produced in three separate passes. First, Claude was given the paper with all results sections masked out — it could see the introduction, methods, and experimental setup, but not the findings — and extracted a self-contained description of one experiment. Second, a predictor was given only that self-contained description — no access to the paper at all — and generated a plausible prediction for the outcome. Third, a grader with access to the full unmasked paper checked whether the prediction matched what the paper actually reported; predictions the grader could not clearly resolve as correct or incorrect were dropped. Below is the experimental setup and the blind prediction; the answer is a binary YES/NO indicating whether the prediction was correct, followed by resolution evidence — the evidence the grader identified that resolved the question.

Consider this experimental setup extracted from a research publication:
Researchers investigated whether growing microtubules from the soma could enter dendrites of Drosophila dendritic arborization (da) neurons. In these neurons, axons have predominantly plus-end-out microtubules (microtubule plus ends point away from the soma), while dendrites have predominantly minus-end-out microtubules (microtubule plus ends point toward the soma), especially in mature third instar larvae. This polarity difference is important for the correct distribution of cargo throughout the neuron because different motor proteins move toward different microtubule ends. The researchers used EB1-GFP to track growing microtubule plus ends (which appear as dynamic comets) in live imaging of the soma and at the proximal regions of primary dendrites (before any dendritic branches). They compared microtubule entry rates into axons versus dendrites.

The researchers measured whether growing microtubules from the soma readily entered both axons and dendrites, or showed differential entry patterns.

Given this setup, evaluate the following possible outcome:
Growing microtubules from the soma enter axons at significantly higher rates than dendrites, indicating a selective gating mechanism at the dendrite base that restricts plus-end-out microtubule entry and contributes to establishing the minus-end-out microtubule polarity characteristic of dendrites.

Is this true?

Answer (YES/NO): YES